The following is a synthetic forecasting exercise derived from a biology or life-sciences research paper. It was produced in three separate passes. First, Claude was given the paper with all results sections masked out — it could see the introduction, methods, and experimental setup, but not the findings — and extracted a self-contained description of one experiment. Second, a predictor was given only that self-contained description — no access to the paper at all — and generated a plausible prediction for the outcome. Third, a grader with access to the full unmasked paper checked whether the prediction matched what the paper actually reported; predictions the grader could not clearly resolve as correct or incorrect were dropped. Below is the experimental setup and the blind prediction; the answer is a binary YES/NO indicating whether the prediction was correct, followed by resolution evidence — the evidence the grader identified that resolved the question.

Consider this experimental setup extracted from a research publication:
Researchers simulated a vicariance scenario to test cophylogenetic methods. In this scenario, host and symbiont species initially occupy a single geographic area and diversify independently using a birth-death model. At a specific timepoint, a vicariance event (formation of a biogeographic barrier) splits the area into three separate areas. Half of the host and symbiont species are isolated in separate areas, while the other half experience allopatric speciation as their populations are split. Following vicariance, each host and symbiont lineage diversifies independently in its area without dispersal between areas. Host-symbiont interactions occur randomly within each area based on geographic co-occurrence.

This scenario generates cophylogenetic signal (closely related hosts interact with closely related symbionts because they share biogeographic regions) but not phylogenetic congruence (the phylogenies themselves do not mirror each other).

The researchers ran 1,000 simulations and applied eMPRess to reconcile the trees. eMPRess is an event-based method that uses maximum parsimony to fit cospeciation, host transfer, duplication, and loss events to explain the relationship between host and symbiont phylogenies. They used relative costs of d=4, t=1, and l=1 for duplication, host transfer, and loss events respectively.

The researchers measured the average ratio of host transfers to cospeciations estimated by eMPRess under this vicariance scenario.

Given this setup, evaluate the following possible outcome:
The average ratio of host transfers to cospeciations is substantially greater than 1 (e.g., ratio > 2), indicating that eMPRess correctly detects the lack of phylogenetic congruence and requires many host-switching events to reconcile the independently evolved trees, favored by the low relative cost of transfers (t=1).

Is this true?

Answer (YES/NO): YES